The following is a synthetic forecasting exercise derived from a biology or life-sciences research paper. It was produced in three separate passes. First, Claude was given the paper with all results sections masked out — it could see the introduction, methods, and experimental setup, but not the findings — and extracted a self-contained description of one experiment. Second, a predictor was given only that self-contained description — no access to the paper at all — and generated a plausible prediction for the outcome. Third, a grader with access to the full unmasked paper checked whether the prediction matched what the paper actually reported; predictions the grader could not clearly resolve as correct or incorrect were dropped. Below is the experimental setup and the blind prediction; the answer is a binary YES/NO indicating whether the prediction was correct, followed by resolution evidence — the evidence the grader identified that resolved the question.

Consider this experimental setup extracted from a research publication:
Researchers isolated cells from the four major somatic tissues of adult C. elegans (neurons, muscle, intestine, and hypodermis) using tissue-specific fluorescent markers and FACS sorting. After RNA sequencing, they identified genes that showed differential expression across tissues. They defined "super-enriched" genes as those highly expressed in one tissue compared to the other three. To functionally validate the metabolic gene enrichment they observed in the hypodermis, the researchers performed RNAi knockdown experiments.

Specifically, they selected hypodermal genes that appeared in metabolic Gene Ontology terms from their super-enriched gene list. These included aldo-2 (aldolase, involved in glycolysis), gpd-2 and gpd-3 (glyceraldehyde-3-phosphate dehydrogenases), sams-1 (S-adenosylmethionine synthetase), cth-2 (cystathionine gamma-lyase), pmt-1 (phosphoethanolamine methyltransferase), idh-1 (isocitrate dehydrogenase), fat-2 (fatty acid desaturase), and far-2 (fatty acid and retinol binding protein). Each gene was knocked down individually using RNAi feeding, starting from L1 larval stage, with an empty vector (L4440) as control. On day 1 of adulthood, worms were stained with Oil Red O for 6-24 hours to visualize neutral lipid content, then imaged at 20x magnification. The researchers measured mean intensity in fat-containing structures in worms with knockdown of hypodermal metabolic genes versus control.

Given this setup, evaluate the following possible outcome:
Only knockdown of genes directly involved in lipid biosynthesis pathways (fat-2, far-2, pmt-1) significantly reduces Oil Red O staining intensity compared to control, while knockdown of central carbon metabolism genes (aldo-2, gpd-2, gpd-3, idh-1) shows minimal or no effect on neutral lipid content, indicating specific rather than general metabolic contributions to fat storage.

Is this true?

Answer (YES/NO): NO